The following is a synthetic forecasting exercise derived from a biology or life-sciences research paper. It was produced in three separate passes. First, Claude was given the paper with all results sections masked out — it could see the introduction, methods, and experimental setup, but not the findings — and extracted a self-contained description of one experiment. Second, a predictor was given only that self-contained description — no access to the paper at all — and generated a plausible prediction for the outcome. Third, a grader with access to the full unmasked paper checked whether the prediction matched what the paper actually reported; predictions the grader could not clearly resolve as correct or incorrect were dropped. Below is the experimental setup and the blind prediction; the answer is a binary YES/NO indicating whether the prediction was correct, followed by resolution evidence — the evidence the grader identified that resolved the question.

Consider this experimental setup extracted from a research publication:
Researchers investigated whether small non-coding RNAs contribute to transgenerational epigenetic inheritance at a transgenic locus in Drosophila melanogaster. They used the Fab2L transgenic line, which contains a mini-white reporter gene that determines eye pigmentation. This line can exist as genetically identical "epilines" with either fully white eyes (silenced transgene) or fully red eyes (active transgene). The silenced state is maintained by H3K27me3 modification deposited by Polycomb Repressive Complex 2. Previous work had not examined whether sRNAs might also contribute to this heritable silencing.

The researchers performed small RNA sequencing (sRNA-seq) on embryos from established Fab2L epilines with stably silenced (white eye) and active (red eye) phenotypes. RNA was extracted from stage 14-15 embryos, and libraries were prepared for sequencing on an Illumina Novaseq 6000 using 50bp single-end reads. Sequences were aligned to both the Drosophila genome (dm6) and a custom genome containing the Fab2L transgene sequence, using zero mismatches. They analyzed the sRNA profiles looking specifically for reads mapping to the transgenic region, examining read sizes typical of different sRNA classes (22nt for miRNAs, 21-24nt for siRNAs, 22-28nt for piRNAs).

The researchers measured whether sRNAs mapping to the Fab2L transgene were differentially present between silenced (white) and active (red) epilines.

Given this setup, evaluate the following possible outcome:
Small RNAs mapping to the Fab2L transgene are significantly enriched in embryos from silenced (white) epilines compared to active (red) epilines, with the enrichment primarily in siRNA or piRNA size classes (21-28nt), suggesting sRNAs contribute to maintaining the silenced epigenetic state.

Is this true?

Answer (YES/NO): NO